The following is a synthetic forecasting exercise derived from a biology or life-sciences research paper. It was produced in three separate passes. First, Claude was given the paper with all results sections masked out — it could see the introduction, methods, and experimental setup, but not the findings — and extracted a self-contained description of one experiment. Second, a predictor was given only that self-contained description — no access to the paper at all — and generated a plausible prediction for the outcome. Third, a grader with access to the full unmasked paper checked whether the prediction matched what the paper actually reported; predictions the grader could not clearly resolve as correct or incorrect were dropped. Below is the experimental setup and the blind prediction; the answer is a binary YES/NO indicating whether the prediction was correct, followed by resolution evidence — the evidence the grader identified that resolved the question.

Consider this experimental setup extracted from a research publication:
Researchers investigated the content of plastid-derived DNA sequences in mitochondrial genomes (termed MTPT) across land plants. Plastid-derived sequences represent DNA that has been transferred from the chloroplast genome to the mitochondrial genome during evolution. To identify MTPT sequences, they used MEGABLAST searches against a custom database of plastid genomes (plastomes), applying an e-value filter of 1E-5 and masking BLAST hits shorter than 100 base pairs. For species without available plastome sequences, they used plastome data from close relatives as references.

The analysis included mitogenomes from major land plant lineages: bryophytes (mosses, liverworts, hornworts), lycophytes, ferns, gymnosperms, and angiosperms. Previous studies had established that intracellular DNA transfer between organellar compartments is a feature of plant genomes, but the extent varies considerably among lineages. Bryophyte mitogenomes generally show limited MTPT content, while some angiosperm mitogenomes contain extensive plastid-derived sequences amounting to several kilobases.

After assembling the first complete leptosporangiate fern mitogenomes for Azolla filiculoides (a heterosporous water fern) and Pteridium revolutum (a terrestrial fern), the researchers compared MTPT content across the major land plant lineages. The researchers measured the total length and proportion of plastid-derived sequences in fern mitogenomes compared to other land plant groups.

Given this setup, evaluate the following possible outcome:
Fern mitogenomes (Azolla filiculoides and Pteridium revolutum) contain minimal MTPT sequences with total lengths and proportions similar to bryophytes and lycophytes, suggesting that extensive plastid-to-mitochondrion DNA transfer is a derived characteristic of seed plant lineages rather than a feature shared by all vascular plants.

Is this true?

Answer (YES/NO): NO